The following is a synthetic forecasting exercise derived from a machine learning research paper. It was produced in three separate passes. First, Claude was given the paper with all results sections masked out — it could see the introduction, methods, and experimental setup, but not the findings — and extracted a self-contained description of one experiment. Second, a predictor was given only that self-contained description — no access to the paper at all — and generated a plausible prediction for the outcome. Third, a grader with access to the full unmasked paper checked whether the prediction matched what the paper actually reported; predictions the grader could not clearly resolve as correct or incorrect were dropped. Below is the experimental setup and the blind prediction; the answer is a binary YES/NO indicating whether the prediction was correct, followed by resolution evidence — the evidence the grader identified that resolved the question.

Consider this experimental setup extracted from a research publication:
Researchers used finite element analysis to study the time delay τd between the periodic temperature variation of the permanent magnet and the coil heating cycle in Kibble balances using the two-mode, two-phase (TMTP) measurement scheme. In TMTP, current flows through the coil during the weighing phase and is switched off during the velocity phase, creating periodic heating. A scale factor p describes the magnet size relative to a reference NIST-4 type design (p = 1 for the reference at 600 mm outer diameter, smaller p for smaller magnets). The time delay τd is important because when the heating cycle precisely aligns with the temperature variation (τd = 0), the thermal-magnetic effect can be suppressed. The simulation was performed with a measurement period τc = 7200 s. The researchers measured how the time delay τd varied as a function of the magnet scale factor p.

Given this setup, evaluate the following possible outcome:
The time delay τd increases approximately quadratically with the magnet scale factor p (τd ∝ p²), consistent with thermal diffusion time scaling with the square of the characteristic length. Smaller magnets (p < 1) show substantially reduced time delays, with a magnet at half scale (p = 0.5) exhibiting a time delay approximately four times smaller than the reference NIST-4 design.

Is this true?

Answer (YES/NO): NO